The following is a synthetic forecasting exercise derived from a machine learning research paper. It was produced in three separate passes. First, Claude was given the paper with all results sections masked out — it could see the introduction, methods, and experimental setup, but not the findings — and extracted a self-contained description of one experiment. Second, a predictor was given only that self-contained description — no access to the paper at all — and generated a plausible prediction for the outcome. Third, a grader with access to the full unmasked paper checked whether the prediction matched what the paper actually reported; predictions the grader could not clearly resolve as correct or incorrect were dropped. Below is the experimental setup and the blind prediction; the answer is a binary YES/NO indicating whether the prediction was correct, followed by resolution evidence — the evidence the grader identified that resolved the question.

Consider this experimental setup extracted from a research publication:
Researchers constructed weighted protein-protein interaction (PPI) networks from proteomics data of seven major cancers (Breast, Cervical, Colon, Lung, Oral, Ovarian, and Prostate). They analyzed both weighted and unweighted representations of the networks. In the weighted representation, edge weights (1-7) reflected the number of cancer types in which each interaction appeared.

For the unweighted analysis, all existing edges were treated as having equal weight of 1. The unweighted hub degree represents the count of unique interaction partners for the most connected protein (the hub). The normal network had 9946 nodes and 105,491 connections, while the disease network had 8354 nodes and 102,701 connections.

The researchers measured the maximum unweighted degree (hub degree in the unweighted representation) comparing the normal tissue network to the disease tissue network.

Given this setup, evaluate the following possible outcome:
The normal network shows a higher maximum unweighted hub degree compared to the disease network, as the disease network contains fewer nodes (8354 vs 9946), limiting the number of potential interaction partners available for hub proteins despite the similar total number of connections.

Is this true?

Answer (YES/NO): NO